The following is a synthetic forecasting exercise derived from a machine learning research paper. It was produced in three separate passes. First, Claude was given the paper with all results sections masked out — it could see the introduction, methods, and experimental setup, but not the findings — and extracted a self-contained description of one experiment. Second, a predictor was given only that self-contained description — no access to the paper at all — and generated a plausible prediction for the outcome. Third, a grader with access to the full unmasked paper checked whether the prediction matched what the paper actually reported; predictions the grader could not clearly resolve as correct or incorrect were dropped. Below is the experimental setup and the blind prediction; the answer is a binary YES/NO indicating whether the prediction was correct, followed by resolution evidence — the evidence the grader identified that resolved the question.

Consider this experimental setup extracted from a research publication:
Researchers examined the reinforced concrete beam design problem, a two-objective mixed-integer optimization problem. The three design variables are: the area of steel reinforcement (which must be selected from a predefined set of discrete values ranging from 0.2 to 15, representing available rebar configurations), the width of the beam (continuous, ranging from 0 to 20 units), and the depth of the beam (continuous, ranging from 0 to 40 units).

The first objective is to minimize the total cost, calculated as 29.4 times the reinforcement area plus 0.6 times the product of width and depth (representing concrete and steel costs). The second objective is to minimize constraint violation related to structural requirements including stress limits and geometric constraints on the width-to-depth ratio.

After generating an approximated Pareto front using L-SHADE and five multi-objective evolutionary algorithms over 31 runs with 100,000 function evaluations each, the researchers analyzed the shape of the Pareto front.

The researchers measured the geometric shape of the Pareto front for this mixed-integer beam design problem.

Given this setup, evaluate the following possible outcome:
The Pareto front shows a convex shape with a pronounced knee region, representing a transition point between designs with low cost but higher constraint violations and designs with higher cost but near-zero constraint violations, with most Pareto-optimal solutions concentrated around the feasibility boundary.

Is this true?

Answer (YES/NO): NO